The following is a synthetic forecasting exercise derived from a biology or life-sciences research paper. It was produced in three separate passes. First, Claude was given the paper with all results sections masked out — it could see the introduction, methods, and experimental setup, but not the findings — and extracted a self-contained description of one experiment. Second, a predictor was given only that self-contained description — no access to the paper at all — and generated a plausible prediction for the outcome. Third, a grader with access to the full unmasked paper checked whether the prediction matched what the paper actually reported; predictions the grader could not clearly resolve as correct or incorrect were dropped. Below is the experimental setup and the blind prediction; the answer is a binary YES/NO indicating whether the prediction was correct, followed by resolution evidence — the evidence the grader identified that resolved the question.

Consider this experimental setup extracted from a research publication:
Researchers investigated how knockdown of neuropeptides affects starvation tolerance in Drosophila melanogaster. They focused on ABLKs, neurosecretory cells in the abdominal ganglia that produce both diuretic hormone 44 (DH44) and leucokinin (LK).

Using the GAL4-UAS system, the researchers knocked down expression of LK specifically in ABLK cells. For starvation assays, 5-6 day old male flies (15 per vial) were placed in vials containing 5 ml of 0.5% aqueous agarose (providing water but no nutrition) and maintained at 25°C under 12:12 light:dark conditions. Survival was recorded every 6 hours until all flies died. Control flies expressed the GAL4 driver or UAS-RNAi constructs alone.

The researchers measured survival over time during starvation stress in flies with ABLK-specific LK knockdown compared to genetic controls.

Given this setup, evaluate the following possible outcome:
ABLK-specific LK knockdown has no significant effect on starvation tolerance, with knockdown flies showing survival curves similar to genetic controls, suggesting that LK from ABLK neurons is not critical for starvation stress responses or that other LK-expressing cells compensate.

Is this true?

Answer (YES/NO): NO